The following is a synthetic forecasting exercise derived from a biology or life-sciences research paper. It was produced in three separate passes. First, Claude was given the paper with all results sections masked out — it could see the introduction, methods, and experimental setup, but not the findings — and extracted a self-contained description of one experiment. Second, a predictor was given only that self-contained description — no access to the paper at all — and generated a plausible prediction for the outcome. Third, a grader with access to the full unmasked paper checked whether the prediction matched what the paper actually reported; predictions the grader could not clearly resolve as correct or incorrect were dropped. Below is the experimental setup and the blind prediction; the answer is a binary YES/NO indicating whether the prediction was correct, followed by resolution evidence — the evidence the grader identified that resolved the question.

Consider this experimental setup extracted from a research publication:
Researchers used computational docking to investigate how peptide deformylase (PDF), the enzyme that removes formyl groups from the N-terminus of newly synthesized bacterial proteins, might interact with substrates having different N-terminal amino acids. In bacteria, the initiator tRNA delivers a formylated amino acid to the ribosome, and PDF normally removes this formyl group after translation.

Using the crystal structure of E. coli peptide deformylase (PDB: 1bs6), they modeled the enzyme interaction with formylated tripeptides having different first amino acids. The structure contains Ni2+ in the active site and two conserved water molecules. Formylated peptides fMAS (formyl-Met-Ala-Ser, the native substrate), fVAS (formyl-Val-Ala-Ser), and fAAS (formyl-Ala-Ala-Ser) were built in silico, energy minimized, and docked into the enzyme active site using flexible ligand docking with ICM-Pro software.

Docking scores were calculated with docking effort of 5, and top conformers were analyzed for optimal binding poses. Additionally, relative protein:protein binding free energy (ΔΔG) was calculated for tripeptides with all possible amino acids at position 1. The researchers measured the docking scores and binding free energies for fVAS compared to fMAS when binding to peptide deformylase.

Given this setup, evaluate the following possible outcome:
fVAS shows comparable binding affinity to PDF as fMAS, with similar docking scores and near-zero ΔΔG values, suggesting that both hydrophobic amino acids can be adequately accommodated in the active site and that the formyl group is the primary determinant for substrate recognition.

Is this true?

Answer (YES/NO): NO